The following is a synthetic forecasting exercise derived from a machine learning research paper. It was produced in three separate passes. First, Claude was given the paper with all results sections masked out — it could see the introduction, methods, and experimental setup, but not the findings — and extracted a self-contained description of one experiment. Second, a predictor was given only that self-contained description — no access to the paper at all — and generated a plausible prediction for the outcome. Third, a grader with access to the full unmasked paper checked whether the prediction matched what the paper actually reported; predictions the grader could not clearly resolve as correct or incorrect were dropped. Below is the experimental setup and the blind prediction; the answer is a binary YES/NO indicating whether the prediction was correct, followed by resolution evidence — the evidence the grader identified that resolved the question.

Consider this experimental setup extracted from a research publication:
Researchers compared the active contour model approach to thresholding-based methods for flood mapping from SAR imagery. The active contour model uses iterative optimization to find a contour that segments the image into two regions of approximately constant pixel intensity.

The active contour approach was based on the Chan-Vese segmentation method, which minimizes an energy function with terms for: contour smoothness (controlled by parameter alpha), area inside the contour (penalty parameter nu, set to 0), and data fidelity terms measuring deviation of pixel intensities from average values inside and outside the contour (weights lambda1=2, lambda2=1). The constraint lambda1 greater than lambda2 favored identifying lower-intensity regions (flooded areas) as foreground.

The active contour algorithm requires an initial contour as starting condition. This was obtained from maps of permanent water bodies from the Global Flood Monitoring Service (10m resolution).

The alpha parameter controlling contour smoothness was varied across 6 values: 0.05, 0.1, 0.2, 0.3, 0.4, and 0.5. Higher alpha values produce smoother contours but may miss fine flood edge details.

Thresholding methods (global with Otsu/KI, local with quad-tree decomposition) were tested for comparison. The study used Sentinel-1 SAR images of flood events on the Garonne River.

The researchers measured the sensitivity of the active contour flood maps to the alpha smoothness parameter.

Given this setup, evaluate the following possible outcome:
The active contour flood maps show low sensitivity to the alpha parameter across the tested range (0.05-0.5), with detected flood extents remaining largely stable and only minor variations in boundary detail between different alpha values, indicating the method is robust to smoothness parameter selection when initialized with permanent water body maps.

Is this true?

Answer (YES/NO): NO